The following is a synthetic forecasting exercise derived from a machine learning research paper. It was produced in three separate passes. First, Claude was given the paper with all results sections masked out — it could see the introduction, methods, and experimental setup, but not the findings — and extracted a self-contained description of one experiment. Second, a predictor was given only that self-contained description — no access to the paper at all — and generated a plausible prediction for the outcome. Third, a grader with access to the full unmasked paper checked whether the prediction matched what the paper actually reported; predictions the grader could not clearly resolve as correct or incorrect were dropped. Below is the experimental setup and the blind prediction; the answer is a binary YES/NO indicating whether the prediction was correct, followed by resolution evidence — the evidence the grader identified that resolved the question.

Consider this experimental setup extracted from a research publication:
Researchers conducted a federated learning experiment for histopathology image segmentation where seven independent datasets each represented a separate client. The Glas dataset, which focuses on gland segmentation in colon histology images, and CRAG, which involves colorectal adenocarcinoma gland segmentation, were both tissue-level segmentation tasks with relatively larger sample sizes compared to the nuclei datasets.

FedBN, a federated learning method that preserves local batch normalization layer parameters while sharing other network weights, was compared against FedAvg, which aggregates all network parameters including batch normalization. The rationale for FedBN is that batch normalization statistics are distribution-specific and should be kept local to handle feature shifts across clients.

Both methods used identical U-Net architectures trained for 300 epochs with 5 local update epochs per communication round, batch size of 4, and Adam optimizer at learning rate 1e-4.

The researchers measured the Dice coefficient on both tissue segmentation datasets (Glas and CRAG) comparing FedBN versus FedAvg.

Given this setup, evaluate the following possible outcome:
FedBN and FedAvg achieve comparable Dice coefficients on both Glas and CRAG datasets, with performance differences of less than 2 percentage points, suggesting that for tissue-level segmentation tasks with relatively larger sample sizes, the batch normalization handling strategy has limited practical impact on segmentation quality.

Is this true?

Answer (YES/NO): YES